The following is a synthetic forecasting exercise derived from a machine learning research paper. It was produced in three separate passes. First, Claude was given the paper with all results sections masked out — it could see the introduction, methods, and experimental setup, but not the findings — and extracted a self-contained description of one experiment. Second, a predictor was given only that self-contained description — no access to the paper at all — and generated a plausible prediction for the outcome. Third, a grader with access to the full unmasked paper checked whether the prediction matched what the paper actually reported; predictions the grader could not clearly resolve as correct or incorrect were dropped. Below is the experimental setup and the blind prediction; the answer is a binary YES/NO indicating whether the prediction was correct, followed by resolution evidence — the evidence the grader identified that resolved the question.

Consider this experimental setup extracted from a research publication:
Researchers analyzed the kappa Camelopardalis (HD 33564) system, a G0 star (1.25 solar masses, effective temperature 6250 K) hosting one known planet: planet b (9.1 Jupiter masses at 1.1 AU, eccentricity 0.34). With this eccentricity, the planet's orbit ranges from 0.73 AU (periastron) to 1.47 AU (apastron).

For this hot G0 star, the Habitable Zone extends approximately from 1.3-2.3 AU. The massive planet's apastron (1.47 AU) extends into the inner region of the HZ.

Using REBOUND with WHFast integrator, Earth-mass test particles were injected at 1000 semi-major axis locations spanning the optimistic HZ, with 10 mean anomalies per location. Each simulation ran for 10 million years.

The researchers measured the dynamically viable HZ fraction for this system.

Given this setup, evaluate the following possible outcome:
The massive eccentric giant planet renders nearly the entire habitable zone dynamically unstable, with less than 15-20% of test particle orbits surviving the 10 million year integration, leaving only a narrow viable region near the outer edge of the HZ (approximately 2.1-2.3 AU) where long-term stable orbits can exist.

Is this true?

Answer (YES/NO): NO